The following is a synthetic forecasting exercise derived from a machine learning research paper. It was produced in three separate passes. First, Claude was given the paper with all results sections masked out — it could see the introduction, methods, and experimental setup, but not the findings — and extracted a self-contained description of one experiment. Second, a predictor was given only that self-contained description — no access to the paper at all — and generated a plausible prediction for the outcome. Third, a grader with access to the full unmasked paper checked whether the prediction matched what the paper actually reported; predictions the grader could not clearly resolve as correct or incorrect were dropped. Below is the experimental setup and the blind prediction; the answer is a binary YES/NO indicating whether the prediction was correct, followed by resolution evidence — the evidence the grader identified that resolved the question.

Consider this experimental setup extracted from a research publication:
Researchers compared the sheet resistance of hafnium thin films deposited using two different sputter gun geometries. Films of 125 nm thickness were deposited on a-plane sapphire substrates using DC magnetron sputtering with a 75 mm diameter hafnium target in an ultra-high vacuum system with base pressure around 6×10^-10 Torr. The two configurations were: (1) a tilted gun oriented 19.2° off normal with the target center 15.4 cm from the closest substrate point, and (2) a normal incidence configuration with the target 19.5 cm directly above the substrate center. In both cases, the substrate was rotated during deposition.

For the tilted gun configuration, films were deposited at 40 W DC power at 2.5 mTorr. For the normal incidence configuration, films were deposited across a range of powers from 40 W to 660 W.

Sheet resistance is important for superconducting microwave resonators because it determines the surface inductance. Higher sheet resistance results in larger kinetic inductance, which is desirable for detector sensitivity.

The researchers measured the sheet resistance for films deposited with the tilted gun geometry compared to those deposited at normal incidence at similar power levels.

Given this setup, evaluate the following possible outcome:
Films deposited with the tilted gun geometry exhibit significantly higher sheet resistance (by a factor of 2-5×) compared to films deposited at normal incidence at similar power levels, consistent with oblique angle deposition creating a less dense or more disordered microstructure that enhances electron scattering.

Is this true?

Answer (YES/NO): NO